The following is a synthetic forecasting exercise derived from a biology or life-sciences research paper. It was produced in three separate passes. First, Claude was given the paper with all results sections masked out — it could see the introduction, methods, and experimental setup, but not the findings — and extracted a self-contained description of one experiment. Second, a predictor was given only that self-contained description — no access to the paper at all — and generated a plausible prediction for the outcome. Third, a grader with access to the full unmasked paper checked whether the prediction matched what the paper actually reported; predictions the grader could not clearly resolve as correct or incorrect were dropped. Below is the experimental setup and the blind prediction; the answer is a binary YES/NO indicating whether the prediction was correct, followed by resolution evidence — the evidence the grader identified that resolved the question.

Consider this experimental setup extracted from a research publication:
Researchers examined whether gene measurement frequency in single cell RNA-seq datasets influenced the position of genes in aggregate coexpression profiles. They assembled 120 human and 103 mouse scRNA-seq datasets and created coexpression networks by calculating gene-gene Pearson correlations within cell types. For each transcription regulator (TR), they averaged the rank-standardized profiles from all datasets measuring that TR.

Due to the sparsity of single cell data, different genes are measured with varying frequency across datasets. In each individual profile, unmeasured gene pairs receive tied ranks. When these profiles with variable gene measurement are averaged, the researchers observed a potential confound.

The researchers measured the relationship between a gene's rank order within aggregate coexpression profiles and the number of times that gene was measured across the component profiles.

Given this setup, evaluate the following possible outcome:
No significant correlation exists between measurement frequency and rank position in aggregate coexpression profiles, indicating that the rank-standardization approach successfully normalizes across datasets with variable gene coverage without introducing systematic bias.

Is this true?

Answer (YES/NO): NO